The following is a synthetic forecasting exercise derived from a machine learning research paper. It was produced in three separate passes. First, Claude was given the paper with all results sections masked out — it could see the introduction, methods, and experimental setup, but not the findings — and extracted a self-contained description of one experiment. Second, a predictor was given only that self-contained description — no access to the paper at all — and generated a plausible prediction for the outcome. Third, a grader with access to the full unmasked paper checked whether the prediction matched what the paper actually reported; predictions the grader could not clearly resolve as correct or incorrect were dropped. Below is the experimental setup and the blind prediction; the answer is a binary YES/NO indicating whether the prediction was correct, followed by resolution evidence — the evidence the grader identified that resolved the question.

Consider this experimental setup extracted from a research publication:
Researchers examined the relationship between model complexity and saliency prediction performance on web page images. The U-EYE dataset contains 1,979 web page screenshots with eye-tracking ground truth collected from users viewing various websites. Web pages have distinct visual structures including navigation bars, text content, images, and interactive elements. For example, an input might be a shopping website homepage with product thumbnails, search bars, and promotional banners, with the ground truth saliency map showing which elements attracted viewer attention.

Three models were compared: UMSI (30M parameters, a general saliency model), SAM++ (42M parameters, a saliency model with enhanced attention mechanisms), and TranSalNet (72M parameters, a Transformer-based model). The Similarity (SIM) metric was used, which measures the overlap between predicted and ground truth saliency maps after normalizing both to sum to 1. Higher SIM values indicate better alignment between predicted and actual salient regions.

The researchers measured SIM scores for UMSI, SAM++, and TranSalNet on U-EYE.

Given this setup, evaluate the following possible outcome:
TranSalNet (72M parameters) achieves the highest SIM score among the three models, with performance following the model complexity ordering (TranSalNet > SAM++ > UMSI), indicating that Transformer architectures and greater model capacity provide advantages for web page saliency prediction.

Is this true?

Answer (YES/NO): YES